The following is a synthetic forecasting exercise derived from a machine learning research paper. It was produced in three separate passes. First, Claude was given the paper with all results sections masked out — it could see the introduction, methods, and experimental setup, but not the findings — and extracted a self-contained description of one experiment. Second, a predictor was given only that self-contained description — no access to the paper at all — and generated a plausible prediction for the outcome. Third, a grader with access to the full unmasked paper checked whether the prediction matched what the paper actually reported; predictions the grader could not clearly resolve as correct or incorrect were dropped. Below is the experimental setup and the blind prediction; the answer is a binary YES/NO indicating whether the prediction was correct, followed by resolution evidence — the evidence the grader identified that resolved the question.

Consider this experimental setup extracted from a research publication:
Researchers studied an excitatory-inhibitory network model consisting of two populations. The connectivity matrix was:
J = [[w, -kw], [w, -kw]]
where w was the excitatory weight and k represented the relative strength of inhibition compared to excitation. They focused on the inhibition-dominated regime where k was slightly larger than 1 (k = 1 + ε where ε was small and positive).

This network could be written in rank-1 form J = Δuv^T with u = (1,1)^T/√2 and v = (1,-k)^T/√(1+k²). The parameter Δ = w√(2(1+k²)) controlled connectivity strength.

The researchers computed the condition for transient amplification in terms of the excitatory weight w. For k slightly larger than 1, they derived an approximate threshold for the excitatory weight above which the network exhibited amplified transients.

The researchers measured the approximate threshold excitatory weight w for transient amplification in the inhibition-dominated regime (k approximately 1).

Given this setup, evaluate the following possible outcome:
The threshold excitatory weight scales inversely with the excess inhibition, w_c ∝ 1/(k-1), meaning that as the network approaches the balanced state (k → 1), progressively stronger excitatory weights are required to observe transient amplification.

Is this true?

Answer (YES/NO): NO